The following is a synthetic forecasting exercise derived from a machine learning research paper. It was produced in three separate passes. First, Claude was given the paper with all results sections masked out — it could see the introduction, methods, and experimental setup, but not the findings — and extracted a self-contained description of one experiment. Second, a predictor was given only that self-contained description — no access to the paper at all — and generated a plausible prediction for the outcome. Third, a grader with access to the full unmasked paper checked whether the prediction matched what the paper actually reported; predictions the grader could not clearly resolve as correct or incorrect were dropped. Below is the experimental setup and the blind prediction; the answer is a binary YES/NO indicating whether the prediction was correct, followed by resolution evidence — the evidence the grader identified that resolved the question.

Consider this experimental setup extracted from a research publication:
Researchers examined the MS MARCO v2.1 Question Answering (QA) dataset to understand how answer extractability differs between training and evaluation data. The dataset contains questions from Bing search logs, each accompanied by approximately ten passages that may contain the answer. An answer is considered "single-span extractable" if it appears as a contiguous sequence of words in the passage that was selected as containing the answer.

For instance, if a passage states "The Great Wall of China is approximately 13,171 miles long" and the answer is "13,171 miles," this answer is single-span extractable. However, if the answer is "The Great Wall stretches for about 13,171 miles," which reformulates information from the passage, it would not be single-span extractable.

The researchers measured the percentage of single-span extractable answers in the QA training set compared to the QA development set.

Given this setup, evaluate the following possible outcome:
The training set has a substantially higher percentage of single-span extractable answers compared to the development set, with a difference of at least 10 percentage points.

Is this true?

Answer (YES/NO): YES